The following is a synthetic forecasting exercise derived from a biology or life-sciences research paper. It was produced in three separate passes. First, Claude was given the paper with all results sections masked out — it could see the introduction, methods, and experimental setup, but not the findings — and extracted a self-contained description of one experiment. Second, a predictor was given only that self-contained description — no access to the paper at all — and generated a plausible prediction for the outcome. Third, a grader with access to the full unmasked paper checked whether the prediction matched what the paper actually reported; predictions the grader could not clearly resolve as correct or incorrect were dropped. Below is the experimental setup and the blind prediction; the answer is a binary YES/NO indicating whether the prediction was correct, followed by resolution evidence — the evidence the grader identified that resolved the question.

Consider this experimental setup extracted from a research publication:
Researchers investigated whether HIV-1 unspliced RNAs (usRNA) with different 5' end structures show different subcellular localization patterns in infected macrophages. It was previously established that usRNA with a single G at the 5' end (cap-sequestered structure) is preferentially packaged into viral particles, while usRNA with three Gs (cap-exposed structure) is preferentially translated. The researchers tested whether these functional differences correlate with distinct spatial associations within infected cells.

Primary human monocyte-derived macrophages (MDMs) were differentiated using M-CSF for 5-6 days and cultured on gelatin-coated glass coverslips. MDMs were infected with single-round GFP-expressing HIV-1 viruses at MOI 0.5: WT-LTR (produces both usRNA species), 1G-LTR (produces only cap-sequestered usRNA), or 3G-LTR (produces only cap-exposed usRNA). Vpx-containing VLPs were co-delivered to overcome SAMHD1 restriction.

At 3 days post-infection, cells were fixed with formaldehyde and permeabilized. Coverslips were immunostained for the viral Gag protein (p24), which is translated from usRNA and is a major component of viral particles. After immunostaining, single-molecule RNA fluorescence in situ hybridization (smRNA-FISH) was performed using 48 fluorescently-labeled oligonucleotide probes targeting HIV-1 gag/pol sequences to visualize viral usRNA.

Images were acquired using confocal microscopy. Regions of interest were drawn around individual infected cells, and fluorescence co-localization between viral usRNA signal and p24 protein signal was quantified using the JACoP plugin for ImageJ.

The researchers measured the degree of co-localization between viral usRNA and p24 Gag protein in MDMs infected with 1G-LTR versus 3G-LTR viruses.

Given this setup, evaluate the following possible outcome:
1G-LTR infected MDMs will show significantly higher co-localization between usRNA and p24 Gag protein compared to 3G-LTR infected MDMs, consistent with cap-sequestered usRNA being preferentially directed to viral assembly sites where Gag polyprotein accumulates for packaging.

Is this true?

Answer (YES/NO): YES